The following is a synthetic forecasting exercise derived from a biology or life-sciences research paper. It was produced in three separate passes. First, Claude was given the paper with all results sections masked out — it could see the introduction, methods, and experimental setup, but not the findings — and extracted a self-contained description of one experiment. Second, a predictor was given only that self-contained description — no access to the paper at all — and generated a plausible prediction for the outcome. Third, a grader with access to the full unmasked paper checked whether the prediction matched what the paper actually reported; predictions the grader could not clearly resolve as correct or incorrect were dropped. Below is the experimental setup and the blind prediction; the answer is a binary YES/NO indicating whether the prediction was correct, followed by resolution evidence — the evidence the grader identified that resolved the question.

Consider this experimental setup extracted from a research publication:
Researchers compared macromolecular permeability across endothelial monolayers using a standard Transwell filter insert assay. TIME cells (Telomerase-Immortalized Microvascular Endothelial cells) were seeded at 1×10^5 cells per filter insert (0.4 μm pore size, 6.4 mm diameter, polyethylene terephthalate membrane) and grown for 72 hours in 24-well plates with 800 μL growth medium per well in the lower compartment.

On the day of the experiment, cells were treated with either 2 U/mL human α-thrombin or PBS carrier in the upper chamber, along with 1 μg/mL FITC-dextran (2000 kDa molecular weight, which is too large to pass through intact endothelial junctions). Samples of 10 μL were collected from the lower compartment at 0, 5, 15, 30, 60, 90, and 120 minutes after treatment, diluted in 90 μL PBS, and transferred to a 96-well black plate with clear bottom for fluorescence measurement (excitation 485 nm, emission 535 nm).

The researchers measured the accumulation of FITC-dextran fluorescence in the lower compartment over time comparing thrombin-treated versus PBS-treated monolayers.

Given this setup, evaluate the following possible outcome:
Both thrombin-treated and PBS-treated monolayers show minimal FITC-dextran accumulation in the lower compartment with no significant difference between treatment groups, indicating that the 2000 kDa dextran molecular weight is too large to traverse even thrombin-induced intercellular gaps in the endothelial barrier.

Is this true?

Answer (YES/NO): NO